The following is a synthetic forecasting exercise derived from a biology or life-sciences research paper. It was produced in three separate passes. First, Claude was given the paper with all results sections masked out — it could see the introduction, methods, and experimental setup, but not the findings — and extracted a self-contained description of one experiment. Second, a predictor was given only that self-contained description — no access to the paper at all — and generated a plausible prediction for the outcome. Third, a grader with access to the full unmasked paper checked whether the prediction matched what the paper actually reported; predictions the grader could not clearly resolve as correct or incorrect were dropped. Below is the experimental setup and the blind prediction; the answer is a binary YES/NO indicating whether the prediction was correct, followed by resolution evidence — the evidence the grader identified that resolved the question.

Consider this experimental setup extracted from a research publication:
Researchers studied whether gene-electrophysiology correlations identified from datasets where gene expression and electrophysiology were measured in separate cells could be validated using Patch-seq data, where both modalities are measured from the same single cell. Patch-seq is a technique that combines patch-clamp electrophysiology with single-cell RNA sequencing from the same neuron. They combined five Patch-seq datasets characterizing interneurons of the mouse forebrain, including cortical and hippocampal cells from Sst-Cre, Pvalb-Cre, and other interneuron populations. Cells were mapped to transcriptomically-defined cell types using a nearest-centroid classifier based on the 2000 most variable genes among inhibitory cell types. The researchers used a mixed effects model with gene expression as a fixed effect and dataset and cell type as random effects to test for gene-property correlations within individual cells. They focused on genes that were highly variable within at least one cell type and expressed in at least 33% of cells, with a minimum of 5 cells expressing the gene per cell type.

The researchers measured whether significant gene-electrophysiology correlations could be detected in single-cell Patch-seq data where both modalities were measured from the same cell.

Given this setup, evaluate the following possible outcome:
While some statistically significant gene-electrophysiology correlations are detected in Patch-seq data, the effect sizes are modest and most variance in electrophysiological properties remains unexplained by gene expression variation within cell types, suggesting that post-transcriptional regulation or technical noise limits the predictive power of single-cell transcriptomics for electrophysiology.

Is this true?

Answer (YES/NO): NO